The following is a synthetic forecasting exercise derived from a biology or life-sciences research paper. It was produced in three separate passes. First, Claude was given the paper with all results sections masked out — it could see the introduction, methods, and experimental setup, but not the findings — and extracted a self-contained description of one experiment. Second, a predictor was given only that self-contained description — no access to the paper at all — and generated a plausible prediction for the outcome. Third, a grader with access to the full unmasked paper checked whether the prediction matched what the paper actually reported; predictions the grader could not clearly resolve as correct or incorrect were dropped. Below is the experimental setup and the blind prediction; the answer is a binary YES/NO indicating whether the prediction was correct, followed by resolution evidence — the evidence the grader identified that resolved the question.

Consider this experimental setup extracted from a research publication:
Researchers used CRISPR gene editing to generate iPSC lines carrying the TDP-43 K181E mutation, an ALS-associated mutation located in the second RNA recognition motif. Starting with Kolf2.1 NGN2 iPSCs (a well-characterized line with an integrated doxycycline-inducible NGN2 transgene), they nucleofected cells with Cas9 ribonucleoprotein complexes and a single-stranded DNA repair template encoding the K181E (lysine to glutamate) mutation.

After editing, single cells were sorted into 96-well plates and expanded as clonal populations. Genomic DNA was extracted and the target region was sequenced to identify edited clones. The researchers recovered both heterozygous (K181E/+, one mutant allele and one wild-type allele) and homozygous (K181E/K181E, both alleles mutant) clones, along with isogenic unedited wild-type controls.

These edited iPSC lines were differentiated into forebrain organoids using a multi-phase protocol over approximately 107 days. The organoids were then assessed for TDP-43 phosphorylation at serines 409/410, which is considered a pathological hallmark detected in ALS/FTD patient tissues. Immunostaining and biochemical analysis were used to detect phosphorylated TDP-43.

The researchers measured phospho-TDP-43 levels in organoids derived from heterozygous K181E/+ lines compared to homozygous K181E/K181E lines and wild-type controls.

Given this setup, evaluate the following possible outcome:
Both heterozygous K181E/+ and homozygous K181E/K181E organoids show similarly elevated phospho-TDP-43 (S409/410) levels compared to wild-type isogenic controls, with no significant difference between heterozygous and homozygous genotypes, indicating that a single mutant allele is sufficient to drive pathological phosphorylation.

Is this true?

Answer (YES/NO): NO